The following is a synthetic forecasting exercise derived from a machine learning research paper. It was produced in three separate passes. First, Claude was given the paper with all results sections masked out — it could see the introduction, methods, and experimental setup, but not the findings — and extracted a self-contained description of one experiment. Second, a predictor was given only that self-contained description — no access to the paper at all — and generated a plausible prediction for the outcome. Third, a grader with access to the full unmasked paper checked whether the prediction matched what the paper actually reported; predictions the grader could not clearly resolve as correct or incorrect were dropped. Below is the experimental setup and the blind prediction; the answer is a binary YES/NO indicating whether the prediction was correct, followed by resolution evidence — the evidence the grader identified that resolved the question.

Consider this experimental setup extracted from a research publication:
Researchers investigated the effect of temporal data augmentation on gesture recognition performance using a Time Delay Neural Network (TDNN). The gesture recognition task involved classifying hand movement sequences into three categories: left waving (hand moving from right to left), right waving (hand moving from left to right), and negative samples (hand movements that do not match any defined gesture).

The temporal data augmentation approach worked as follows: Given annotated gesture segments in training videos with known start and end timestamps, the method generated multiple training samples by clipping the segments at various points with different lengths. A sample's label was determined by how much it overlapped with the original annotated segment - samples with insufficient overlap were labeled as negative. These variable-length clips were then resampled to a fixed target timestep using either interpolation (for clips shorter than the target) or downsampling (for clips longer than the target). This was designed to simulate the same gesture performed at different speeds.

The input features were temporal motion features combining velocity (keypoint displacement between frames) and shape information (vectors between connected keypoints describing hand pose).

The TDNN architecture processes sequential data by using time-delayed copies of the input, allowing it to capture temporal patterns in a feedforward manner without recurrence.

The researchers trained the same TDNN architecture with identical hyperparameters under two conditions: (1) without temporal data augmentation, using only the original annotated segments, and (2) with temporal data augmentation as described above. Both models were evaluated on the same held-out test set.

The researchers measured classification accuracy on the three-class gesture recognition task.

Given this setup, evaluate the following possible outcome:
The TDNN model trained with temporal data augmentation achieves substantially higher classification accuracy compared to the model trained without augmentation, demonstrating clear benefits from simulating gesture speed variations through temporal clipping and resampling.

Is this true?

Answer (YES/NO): YES